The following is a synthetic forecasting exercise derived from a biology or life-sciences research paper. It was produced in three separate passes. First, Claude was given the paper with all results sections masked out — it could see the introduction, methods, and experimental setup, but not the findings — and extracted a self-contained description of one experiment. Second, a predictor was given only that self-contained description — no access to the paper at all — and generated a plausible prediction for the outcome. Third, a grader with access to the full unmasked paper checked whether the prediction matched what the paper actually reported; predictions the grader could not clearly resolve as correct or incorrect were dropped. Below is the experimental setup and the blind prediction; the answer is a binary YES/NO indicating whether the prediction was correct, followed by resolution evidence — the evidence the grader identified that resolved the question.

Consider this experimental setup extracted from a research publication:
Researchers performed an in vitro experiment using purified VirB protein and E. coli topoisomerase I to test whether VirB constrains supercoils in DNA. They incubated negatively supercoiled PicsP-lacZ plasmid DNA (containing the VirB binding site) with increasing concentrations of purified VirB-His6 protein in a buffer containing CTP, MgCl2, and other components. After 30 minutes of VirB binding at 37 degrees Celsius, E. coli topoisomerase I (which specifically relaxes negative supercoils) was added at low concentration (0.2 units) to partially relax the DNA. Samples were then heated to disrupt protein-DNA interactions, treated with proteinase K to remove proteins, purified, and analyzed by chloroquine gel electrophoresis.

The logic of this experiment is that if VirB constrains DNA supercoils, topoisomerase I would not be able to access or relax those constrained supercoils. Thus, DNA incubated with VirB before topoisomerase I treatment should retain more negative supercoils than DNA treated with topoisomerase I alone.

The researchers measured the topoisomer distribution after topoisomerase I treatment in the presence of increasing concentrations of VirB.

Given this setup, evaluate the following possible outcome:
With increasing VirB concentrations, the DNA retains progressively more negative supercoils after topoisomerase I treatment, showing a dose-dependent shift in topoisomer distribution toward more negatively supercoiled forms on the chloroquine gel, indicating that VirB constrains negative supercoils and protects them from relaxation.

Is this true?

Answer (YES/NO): NO